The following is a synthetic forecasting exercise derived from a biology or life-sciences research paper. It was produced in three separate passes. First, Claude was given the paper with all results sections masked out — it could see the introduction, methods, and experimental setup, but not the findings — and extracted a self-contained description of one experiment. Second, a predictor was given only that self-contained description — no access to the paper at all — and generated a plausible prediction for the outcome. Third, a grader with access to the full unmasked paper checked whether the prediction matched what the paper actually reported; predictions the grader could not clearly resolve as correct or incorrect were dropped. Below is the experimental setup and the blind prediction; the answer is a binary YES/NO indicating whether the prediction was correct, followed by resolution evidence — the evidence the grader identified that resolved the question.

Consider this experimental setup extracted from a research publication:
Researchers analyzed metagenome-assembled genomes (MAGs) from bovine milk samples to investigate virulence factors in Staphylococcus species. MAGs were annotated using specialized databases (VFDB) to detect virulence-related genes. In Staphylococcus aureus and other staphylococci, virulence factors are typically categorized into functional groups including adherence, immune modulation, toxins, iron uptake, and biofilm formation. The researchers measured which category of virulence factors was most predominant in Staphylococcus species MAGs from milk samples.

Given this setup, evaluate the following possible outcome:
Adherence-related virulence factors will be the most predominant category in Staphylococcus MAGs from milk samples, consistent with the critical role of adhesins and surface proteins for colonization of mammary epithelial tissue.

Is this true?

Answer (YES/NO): NO